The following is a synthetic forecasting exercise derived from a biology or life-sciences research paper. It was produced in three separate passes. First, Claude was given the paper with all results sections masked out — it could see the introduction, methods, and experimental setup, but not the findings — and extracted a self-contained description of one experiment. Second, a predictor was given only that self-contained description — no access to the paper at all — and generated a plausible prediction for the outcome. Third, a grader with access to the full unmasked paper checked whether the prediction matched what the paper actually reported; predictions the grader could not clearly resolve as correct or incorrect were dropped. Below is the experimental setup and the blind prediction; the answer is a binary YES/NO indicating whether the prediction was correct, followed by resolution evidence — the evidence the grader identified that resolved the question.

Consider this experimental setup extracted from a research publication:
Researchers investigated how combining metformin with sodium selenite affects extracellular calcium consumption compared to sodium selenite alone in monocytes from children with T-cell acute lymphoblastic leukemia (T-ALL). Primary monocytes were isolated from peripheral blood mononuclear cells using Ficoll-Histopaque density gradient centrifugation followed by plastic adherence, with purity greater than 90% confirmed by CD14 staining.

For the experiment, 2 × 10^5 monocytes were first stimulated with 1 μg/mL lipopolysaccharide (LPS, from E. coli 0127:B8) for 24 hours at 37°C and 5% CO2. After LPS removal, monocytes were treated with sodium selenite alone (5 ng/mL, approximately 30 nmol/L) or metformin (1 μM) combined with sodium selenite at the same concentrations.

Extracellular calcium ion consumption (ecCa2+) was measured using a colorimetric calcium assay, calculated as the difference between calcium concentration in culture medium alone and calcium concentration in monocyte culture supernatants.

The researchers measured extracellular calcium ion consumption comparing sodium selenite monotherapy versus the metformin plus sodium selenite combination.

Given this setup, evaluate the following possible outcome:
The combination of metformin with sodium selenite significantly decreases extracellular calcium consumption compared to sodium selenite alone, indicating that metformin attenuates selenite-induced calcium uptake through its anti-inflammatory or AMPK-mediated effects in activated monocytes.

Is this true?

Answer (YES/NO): NO